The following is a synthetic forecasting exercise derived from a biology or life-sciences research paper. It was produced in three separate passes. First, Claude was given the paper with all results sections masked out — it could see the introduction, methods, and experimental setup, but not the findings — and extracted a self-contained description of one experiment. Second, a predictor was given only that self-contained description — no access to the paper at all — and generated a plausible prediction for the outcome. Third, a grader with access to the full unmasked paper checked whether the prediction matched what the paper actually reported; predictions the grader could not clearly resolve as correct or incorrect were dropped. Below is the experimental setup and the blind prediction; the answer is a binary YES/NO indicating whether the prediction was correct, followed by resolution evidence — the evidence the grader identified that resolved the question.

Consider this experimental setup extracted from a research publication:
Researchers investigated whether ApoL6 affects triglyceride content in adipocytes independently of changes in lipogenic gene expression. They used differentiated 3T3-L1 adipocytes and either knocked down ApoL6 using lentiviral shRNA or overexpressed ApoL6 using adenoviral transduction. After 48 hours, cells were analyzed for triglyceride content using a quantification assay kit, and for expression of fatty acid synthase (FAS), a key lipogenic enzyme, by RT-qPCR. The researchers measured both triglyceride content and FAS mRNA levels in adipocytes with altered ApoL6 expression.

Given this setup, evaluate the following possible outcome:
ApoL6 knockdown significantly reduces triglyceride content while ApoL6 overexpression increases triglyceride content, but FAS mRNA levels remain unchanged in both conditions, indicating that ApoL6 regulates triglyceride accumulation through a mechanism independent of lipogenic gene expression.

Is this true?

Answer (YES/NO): YES